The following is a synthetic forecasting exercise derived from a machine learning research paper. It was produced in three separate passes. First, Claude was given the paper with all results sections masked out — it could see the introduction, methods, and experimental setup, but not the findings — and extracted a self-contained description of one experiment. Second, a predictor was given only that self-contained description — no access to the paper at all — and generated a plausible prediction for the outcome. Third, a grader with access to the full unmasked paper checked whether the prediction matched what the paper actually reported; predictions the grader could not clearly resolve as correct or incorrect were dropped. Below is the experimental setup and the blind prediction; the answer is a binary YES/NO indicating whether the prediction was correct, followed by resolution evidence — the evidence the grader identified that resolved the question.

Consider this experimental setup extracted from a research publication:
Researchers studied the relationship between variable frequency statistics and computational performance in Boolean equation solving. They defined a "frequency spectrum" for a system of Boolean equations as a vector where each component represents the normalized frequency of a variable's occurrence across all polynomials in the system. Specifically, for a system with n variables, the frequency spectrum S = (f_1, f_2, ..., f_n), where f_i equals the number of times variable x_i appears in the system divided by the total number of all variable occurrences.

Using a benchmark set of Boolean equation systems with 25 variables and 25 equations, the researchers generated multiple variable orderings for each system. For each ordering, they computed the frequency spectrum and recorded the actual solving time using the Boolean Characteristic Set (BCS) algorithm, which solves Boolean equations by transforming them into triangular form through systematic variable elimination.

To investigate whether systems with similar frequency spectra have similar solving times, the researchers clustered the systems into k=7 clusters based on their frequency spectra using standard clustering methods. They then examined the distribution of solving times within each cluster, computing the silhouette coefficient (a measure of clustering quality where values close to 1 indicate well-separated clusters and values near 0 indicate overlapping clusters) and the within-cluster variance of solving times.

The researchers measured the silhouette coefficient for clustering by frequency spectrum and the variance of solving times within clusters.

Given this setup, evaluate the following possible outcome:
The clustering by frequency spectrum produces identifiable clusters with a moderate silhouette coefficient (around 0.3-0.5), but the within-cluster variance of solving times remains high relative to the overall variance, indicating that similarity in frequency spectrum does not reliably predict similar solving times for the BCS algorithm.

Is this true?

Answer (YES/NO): NO